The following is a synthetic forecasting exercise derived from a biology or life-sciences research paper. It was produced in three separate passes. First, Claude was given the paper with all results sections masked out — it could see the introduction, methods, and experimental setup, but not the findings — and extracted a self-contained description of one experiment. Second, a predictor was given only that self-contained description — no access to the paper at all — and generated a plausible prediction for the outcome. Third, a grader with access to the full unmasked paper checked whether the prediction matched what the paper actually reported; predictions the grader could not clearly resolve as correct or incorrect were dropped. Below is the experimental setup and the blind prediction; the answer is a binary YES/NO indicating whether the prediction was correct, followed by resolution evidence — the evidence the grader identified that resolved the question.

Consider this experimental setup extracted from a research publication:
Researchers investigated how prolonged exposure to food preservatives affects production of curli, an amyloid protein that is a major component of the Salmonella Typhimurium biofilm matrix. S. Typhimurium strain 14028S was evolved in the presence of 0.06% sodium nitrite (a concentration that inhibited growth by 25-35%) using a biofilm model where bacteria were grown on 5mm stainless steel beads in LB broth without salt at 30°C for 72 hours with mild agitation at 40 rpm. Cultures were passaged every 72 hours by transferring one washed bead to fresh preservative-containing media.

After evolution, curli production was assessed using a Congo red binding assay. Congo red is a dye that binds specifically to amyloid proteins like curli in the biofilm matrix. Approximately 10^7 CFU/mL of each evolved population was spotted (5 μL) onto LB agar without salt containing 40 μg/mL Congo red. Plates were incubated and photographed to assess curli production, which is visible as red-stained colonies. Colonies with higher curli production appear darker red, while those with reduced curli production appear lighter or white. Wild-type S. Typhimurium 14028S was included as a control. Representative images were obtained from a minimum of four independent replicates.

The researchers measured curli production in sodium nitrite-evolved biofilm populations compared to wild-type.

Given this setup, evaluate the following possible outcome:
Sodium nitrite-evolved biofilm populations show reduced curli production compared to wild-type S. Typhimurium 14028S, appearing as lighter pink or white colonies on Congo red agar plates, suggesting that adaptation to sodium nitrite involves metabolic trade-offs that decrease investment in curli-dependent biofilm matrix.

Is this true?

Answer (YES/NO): NO